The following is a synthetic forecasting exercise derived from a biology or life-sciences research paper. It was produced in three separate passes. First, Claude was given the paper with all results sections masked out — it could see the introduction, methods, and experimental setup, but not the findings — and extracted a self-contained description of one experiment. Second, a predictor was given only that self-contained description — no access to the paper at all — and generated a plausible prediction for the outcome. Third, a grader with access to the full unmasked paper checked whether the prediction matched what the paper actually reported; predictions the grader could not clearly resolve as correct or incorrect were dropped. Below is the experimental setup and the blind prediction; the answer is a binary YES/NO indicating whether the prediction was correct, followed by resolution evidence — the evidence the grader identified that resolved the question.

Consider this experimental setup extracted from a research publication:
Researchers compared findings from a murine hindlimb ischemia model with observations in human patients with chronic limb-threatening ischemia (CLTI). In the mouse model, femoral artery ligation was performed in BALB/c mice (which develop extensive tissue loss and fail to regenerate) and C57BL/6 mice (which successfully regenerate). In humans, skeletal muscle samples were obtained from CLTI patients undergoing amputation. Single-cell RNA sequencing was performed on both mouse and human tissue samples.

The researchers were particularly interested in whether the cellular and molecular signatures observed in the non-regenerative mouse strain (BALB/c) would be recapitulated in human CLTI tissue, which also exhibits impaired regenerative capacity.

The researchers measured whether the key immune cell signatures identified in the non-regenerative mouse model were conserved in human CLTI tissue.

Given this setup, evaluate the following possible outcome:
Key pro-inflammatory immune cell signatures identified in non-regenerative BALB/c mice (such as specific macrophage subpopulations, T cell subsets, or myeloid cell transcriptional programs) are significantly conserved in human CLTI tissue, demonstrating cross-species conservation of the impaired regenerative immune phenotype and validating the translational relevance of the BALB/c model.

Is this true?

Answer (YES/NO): YES